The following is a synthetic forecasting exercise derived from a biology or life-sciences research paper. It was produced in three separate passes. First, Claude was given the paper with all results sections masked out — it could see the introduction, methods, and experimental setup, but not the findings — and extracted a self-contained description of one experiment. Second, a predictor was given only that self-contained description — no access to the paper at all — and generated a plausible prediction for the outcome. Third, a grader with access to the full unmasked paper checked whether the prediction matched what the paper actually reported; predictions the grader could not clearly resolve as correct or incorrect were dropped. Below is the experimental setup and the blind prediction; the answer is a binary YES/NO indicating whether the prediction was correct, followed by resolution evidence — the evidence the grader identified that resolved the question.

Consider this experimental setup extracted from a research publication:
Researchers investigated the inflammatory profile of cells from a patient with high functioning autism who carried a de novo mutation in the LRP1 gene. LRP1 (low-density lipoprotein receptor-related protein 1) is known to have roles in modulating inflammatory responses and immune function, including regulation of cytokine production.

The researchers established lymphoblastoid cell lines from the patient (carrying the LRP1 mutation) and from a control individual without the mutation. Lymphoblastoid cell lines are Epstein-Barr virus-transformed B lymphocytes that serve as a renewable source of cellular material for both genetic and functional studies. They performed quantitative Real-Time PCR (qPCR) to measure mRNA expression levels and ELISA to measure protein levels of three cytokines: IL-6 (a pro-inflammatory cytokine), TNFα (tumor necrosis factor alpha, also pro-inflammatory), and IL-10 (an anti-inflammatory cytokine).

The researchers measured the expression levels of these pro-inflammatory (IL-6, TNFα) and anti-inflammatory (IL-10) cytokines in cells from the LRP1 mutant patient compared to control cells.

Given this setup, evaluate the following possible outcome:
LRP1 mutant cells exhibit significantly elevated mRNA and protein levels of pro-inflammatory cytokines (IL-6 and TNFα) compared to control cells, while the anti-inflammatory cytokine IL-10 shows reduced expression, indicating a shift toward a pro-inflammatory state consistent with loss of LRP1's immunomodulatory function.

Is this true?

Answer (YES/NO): NO